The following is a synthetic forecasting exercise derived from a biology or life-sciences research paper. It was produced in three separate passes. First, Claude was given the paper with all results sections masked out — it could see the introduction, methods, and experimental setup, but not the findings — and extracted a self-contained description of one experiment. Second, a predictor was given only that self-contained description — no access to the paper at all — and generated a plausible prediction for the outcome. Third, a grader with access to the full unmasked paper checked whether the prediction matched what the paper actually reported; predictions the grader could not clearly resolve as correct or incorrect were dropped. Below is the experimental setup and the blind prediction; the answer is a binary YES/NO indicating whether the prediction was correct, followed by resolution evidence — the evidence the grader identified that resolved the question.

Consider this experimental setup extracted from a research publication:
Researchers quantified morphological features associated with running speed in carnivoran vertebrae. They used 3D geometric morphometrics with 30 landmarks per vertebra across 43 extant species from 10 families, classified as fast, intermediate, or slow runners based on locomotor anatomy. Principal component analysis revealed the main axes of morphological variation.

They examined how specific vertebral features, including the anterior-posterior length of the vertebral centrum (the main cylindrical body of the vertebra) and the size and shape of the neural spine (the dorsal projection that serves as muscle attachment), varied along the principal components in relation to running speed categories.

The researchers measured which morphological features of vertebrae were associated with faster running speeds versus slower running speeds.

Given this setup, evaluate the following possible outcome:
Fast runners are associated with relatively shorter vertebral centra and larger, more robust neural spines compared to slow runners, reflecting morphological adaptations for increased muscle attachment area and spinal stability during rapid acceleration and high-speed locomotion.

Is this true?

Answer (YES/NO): NO